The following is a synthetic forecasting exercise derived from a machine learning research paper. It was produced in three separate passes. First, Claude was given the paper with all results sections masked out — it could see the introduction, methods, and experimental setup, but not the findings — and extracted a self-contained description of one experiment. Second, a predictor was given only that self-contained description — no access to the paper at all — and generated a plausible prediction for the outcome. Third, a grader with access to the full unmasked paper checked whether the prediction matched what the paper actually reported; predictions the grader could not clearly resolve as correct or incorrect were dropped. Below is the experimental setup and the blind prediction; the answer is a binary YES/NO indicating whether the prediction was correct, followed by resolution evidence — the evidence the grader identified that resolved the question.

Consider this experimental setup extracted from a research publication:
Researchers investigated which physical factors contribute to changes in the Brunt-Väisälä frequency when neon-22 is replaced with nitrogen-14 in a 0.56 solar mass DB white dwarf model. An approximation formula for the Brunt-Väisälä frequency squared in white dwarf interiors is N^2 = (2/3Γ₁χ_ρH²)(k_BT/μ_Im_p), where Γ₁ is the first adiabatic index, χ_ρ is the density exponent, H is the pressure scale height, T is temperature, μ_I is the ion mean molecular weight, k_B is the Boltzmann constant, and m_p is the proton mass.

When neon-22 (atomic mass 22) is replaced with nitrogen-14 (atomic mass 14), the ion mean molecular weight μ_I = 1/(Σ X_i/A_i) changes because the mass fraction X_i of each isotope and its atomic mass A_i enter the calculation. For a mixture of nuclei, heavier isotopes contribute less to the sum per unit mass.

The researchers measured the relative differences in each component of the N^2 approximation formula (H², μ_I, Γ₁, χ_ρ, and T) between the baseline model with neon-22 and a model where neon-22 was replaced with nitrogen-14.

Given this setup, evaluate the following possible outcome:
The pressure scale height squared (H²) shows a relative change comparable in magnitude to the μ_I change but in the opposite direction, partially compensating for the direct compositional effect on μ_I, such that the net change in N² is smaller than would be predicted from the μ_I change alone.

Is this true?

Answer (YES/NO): NO